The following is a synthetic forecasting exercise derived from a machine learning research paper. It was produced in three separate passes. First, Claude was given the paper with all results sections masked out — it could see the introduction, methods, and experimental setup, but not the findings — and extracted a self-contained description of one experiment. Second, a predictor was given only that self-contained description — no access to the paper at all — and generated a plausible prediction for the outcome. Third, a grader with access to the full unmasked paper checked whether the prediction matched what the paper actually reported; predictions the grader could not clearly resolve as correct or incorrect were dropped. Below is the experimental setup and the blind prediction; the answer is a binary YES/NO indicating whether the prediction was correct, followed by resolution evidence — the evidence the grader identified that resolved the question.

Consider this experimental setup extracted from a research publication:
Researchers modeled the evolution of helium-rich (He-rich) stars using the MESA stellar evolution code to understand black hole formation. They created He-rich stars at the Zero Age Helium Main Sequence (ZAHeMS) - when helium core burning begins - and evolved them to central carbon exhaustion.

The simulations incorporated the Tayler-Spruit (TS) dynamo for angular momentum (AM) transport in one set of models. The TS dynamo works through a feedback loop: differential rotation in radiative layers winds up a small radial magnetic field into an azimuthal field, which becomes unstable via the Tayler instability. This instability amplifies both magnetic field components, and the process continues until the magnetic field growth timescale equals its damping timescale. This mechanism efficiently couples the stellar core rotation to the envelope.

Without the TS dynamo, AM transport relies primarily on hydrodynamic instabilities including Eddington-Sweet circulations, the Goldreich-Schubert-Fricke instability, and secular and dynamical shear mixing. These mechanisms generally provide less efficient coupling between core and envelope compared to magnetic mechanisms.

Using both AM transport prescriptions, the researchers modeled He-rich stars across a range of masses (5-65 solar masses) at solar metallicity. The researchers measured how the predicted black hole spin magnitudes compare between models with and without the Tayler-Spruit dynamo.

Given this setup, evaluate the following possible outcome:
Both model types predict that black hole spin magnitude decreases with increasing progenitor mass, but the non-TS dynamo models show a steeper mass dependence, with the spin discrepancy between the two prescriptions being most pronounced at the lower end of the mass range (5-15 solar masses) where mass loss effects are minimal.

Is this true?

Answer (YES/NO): NO